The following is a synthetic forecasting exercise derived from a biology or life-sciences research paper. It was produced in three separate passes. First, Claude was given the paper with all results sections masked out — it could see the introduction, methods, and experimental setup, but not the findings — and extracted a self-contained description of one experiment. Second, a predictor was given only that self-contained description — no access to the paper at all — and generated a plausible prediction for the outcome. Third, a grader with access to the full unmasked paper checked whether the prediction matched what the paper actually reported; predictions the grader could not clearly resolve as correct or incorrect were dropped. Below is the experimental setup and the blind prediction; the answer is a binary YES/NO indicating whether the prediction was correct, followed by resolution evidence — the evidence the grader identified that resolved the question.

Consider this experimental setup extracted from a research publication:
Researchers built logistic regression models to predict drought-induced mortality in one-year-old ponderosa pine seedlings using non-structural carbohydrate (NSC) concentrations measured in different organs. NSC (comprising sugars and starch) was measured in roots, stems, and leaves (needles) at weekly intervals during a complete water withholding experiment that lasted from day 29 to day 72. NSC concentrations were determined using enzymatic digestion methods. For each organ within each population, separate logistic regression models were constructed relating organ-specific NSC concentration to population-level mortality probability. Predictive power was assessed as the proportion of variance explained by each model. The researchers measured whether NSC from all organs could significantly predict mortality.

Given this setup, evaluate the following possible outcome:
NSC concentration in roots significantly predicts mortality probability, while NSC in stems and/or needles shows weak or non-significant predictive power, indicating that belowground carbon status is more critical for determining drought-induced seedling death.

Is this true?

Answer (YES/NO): YES